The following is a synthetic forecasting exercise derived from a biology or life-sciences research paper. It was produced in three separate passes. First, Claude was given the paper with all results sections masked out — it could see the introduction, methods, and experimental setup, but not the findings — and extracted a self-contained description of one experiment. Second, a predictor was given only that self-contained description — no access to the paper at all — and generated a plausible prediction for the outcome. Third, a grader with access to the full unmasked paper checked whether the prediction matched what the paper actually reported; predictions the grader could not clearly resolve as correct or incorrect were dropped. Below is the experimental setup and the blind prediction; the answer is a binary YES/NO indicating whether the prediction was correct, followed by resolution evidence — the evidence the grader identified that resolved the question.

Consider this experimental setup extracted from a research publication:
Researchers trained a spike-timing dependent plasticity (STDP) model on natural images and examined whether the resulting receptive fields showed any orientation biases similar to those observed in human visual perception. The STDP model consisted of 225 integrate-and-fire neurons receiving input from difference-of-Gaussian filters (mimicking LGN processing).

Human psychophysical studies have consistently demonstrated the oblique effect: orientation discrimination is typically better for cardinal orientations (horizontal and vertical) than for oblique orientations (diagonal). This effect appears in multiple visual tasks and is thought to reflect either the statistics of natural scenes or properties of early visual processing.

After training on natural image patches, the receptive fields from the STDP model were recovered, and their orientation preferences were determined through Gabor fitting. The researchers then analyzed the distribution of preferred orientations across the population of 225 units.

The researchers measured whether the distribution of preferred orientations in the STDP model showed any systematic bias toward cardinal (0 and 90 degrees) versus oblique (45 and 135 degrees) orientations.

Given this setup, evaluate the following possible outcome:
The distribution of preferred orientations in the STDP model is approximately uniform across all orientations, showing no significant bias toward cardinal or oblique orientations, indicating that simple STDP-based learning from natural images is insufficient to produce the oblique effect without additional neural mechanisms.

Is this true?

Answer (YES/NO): NO